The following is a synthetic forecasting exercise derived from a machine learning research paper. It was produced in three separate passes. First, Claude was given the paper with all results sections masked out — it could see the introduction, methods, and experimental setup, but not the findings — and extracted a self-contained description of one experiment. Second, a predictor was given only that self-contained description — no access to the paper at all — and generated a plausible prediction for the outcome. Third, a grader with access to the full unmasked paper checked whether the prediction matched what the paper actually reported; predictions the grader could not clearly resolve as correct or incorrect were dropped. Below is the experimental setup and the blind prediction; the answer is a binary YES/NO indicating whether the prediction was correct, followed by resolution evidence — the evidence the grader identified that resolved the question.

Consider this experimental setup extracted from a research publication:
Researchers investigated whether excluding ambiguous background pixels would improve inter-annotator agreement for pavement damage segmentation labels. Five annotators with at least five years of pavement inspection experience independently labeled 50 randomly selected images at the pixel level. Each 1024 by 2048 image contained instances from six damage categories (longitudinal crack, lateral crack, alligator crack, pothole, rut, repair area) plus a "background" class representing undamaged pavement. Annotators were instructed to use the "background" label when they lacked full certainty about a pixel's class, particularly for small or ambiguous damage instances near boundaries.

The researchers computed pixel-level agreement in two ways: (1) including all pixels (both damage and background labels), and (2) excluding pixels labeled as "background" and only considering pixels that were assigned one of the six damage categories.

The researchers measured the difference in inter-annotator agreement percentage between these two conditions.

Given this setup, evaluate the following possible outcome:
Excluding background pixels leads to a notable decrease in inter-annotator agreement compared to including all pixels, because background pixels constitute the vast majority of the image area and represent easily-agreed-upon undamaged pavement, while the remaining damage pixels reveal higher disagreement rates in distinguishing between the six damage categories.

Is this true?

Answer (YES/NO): NO